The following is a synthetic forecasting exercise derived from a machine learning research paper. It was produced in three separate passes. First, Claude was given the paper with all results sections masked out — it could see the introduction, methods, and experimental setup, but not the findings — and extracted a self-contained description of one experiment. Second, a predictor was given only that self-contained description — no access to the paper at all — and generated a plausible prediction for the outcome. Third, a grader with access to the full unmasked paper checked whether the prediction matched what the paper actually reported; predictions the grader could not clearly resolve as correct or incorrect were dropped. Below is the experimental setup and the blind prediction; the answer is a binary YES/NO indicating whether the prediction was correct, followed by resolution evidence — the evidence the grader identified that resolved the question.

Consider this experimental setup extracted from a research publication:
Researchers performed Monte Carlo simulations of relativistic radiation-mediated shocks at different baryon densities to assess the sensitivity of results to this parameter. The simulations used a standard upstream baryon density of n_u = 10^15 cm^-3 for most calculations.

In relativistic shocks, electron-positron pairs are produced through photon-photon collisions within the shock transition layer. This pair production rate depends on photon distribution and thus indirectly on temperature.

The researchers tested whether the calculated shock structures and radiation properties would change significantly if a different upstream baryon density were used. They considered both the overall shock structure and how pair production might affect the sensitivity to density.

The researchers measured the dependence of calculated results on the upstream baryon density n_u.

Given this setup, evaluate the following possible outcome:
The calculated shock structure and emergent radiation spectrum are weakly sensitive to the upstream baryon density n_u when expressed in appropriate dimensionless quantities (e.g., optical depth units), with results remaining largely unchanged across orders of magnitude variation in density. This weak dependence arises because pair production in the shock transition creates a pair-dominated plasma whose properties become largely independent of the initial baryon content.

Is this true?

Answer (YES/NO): YES